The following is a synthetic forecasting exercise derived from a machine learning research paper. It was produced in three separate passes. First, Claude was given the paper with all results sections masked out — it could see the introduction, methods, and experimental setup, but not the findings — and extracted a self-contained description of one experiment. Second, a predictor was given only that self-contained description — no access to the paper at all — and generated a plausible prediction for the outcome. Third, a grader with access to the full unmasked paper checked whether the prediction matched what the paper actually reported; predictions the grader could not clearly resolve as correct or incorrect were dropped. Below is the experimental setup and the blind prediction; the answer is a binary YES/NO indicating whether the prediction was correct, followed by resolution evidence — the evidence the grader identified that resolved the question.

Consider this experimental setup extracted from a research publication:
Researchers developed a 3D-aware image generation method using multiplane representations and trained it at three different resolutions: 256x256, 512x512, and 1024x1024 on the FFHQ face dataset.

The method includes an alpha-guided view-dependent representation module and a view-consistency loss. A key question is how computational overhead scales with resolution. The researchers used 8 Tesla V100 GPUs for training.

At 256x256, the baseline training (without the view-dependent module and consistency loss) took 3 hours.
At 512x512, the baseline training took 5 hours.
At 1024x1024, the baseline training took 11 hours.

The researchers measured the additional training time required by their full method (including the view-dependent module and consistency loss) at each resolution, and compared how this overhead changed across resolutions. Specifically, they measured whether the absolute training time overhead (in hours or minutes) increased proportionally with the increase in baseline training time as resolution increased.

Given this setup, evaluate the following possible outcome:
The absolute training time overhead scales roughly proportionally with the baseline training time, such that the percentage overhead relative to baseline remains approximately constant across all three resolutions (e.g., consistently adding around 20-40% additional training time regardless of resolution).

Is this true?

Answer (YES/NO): NO